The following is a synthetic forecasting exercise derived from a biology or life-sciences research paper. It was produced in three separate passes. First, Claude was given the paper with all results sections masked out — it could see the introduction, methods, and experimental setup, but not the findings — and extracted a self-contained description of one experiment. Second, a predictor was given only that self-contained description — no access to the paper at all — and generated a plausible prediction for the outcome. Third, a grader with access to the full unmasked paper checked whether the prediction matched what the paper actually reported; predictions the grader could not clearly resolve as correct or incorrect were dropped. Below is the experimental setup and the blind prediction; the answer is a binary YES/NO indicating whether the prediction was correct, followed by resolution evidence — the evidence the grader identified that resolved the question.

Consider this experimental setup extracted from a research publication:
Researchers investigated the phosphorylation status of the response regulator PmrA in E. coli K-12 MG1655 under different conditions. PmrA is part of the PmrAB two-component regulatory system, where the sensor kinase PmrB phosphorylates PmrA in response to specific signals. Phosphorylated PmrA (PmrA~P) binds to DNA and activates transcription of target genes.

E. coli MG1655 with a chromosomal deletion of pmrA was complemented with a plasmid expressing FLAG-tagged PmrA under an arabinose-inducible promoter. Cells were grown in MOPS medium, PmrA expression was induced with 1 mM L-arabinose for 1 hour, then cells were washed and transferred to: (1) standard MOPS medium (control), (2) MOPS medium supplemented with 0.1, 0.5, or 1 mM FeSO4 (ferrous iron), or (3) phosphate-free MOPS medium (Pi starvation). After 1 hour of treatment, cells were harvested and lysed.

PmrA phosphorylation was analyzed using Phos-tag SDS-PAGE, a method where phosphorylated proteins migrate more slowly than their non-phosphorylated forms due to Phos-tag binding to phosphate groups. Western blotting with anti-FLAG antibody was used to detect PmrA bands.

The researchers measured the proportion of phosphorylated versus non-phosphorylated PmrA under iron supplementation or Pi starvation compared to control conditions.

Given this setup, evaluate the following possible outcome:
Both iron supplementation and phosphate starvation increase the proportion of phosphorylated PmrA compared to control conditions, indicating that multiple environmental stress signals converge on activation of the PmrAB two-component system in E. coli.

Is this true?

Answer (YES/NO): YES